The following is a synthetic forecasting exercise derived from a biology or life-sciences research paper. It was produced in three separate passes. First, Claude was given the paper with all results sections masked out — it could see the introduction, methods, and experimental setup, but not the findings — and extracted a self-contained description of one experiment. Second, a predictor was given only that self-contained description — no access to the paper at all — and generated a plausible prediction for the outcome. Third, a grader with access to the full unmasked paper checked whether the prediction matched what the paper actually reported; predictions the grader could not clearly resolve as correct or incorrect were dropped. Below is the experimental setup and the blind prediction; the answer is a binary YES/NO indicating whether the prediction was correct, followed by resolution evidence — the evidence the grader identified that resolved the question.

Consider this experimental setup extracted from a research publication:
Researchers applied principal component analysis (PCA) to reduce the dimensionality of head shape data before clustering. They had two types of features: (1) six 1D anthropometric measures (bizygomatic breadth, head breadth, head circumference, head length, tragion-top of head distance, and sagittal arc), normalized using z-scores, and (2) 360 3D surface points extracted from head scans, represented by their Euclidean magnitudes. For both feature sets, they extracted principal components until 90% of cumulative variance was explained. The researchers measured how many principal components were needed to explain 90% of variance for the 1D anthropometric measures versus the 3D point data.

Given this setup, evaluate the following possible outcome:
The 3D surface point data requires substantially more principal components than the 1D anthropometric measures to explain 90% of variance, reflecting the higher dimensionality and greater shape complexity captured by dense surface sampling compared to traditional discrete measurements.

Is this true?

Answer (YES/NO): YES